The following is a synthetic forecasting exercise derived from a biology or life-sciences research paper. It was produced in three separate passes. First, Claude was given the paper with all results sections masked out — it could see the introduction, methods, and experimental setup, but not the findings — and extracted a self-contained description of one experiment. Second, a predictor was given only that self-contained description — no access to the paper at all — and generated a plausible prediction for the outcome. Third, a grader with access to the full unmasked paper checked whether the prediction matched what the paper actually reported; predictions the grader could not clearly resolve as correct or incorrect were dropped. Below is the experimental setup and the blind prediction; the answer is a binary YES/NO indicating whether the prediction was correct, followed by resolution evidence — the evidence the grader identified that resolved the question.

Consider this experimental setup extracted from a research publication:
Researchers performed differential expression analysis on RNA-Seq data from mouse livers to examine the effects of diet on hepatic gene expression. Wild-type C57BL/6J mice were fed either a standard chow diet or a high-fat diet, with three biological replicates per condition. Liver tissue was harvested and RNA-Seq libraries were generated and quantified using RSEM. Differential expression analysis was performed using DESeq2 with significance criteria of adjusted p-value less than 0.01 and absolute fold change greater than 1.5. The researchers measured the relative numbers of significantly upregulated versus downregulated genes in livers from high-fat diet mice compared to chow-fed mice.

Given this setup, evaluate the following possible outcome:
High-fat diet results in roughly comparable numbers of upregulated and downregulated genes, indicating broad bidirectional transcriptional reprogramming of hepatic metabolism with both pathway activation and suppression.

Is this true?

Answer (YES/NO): NO